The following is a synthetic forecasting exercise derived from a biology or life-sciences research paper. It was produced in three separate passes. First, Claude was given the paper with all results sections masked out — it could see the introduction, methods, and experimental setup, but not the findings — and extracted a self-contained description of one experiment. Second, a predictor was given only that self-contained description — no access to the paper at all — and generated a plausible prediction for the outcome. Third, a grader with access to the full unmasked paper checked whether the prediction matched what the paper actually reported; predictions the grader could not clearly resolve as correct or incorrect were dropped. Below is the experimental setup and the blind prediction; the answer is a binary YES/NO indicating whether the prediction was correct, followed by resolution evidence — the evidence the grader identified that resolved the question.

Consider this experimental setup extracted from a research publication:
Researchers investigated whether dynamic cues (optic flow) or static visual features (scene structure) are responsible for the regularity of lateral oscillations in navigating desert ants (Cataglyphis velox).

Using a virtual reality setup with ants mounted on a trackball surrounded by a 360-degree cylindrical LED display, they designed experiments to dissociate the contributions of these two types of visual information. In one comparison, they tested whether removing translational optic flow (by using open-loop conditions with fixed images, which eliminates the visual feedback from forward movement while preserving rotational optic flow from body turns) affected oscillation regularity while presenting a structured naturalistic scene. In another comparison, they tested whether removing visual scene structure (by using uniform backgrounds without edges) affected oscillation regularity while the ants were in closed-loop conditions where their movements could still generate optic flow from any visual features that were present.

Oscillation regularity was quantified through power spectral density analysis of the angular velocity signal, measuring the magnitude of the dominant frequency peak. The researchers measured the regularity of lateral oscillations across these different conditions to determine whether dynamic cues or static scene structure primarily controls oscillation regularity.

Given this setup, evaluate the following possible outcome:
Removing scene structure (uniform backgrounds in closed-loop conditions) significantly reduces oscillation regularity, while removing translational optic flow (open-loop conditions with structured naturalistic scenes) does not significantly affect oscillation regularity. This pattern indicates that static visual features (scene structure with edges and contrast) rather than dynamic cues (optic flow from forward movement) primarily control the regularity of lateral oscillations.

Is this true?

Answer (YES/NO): YES